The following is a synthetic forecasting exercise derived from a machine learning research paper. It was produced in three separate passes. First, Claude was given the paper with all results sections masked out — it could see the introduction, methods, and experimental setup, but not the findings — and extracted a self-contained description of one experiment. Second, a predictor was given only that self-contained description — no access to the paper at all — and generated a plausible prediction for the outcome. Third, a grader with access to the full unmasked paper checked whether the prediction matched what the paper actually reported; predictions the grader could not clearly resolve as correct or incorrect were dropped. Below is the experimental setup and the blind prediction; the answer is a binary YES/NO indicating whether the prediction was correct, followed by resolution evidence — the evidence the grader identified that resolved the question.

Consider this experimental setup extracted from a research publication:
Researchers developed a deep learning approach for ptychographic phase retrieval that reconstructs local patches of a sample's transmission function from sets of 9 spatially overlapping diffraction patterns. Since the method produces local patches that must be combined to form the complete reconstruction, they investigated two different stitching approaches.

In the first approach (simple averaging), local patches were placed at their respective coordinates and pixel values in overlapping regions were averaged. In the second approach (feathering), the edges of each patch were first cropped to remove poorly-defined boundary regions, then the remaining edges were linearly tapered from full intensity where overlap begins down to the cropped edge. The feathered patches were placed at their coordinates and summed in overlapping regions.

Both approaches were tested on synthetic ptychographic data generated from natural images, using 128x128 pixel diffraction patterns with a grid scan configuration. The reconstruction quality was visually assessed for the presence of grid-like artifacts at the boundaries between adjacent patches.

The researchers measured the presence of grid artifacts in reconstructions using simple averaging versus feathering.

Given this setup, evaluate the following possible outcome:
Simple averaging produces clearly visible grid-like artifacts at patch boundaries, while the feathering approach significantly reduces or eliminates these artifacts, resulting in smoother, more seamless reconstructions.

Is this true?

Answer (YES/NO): YES